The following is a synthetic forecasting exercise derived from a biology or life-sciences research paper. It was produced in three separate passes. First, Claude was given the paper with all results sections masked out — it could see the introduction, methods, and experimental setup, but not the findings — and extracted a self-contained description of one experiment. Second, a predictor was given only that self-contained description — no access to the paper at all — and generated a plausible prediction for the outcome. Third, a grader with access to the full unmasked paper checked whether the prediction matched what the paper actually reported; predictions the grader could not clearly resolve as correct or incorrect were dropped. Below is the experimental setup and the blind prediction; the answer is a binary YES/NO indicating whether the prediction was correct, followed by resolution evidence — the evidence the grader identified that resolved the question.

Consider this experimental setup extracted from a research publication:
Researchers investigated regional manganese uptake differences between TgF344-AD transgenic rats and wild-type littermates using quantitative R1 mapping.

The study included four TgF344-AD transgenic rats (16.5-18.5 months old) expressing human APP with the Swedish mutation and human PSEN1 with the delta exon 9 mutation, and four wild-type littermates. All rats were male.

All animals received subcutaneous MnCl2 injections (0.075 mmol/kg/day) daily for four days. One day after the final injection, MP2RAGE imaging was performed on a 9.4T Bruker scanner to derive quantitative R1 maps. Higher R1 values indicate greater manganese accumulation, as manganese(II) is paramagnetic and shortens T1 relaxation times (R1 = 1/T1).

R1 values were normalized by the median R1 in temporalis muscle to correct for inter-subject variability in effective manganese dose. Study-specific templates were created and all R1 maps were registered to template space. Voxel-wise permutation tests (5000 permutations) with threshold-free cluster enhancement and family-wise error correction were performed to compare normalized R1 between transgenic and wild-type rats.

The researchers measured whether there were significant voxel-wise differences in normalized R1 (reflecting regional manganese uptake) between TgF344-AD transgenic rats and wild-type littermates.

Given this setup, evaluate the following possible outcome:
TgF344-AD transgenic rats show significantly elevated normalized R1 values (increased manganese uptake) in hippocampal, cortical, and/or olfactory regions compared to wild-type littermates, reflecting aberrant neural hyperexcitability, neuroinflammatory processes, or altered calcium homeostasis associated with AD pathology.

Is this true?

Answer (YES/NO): YES